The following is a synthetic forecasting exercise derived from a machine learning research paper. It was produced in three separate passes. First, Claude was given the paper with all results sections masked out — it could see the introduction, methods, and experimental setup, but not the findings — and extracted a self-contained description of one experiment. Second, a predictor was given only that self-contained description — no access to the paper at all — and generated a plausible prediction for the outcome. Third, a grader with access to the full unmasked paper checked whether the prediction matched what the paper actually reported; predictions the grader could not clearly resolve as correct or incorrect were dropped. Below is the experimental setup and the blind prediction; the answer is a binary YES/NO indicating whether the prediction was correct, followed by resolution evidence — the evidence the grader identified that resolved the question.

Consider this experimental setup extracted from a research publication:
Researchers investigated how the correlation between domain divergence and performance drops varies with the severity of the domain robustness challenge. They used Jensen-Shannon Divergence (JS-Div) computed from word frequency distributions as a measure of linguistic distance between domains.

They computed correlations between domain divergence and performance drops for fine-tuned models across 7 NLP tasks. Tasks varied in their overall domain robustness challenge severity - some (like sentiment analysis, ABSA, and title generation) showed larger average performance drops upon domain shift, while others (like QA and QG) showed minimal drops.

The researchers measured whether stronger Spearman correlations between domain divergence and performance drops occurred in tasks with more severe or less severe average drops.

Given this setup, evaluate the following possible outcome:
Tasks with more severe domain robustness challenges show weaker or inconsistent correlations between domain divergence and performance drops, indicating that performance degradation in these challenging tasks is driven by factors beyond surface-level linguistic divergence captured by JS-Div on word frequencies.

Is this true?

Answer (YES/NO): NO